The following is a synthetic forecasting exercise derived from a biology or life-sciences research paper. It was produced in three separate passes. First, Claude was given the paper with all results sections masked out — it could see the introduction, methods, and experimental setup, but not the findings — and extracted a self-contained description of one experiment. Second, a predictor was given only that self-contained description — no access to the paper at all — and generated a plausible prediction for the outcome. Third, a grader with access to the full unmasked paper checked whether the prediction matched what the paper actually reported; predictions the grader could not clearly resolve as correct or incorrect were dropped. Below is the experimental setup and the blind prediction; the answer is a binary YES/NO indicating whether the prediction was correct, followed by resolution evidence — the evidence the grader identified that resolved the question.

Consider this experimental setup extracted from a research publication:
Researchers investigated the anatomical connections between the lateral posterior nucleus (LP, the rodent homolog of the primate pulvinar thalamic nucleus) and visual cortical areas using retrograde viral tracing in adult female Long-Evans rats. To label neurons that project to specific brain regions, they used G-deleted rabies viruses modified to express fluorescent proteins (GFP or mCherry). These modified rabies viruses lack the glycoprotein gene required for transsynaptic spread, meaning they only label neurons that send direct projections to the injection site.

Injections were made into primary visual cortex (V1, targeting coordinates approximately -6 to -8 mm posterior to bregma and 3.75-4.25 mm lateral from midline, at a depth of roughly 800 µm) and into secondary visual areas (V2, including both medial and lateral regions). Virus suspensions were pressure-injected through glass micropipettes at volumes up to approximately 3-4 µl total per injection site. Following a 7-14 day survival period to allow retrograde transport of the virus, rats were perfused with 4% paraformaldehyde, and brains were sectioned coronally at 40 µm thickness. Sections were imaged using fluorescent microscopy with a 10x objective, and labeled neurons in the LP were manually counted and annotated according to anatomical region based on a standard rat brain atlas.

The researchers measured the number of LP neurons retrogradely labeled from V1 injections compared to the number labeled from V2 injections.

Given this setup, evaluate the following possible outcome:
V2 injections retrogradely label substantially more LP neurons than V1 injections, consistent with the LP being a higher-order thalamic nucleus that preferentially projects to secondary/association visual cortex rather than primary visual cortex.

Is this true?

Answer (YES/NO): YES